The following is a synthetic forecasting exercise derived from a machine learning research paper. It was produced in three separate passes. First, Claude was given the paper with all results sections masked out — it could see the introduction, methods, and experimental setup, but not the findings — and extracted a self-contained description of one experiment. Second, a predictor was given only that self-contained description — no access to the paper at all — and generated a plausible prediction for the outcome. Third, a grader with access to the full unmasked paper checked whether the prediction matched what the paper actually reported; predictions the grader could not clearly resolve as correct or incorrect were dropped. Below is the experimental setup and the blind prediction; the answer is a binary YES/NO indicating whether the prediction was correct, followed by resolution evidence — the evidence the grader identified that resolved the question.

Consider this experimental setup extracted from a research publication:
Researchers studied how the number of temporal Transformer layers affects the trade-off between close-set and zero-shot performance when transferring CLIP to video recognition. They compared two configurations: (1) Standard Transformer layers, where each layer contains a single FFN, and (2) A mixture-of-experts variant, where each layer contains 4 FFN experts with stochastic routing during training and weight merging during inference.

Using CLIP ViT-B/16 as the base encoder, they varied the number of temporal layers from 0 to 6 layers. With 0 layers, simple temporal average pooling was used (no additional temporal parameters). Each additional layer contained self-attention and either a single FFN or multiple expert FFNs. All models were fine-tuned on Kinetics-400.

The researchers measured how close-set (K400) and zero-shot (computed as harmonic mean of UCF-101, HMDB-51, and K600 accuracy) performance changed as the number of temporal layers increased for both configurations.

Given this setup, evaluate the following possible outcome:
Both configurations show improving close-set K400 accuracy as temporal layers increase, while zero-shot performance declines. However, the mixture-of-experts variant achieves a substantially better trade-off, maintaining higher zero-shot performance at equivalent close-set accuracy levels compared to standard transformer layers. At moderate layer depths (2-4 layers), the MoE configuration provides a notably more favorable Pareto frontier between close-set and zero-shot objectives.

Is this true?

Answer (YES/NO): NO